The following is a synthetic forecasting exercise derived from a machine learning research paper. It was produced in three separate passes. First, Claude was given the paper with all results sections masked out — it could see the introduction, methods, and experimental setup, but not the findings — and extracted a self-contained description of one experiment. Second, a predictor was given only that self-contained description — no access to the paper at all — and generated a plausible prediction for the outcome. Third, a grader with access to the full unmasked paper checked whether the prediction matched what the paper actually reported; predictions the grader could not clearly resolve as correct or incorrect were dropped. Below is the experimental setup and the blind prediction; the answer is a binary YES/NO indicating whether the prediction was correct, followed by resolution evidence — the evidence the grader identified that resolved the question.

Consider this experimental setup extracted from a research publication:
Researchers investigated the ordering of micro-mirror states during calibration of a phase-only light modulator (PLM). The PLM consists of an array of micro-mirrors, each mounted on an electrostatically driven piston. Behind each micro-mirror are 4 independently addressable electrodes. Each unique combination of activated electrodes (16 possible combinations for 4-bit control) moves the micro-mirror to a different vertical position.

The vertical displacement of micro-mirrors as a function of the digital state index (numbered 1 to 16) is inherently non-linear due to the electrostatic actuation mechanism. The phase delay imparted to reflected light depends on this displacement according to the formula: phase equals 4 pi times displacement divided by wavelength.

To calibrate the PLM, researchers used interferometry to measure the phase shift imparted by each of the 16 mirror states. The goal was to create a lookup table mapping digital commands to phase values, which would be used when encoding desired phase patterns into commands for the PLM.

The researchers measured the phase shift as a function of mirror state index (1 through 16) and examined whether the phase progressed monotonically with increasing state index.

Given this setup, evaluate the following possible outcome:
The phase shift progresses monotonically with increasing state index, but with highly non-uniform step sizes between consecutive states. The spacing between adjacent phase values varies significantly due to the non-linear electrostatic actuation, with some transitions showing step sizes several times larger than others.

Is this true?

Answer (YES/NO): NO